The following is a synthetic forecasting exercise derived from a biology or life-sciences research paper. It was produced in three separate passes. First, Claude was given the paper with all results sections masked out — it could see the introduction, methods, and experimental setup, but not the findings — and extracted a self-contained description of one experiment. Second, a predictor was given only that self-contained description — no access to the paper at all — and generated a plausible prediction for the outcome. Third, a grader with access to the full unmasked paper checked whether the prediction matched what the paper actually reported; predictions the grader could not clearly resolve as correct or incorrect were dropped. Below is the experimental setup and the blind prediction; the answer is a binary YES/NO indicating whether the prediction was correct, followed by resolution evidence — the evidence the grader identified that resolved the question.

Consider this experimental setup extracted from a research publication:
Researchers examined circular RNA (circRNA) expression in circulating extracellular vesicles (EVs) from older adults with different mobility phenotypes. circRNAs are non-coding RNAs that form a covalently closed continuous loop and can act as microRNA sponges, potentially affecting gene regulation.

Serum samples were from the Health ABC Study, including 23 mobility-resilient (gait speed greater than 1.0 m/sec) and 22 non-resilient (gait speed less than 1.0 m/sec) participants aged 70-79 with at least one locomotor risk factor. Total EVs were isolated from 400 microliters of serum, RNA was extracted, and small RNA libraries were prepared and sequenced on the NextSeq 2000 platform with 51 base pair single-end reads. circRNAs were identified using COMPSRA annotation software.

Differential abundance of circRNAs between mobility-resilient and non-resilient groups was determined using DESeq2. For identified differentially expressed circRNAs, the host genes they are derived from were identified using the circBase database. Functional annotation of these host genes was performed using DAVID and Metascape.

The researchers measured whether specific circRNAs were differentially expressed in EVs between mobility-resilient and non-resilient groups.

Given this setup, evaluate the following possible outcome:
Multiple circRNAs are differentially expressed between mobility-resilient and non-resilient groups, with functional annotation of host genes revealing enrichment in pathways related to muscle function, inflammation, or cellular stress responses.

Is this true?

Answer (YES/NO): YES